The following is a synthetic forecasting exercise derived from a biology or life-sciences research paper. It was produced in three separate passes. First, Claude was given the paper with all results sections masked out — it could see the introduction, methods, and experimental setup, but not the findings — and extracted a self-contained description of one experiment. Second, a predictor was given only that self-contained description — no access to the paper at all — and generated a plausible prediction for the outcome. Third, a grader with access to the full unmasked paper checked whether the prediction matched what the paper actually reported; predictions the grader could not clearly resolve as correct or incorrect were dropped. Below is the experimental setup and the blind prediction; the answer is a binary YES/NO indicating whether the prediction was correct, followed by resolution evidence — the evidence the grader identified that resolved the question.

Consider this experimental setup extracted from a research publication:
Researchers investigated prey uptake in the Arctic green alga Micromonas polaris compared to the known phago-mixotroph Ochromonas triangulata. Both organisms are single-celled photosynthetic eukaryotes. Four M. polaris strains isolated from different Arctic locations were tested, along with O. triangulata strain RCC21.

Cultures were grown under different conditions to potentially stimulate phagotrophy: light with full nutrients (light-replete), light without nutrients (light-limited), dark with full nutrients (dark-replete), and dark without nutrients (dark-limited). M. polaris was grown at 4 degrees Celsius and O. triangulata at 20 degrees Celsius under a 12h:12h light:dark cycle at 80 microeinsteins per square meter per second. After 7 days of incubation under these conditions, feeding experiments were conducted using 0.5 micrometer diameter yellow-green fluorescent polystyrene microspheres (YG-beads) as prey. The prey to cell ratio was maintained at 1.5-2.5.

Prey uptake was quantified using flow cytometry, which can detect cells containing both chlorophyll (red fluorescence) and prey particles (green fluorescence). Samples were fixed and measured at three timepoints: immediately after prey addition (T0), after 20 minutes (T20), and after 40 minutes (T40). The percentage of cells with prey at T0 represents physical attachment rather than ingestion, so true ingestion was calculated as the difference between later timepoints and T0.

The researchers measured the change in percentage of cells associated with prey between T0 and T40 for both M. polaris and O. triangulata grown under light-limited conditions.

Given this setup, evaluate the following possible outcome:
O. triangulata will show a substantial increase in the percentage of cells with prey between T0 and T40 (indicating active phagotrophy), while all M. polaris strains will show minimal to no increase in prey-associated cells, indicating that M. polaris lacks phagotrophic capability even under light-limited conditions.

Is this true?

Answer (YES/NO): YES